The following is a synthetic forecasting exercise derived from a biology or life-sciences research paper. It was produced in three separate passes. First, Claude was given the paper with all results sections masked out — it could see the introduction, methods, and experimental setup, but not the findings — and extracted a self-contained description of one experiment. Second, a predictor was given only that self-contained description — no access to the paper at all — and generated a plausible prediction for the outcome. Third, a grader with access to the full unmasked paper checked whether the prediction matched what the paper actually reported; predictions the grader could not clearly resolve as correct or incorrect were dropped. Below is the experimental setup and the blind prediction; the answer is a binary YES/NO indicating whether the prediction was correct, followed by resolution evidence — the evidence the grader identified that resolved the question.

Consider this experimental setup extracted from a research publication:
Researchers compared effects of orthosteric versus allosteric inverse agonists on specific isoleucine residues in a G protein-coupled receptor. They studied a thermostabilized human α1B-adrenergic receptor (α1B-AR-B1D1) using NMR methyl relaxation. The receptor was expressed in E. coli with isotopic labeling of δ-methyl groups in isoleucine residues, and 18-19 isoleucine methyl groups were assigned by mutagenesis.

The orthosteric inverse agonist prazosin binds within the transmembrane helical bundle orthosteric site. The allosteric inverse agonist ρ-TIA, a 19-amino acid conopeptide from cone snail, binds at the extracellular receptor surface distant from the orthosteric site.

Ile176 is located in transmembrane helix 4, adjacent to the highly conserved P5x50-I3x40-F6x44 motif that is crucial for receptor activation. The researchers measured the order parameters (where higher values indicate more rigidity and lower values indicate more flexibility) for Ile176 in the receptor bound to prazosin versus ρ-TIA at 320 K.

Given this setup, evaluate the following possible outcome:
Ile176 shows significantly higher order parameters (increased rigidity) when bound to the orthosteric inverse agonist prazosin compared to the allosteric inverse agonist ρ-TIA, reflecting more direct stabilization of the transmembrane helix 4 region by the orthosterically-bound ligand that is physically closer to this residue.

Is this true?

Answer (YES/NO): YES